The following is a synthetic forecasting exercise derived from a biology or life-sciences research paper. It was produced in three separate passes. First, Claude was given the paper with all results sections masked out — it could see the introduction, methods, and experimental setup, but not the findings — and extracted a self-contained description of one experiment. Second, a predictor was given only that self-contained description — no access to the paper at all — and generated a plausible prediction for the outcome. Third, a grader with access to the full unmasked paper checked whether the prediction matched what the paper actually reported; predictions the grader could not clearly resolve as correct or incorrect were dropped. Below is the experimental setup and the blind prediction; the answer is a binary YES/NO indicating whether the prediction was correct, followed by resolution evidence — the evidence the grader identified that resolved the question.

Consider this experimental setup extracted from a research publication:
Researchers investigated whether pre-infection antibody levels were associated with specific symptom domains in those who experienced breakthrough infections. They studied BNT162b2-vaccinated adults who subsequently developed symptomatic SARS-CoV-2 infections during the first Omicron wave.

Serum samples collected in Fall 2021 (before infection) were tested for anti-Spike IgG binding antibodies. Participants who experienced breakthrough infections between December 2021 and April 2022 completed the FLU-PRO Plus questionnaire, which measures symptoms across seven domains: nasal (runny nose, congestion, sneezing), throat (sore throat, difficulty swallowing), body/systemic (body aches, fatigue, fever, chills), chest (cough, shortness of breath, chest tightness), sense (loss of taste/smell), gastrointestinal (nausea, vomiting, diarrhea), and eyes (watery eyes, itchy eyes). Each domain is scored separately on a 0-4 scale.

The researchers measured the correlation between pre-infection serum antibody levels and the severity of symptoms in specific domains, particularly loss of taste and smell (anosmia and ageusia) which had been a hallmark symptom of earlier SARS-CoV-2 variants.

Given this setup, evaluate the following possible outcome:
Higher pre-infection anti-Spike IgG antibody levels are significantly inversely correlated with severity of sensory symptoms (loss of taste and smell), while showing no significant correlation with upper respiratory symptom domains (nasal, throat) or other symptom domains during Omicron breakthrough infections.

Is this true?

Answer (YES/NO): NO